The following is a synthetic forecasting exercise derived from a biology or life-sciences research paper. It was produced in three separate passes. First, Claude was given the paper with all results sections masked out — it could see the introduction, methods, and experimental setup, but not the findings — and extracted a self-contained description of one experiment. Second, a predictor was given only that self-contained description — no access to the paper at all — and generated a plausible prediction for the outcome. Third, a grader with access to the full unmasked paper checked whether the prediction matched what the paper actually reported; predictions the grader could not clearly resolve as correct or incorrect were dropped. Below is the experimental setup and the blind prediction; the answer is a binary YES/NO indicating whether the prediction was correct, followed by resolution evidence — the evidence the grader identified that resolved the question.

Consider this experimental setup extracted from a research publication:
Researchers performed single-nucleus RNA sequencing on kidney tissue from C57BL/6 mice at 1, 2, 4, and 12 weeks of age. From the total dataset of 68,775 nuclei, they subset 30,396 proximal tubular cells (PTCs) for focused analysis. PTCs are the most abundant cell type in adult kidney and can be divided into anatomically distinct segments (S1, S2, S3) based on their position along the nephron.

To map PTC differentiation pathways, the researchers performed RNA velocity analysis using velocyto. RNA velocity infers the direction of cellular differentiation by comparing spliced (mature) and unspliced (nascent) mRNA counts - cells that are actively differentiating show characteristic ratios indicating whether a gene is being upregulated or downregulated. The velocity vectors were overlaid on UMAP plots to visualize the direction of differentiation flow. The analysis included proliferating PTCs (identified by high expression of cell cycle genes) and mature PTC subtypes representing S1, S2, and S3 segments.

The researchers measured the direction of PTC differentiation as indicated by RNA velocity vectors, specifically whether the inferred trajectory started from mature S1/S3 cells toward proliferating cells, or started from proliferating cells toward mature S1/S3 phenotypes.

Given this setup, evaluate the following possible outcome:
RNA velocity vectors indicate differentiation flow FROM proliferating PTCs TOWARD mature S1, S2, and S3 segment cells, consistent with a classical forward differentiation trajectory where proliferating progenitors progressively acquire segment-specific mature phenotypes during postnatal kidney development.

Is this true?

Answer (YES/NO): YES